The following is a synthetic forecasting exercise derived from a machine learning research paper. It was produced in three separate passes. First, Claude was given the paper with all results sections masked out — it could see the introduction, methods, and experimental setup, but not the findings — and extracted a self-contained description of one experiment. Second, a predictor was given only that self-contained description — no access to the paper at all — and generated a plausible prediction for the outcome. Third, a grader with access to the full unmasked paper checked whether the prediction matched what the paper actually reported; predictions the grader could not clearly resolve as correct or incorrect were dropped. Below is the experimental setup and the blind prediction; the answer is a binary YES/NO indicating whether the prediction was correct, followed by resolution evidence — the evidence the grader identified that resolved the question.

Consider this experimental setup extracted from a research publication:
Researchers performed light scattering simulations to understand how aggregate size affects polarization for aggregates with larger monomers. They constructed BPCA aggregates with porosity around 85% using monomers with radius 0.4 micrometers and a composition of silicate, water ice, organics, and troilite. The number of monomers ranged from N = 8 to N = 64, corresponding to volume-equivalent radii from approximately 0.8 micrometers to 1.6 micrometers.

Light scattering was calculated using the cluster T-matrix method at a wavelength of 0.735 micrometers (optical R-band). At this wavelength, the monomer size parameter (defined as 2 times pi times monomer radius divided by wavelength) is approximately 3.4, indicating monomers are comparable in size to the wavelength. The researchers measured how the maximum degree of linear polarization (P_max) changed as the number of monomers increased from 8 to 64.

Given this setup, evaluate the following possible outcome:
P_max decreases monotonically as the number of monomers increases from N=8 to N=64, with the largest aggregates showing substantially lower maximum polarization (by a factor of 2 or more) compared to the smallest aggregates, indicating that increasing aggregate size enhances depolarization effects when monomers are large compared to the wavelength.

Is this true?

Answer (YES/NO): NO